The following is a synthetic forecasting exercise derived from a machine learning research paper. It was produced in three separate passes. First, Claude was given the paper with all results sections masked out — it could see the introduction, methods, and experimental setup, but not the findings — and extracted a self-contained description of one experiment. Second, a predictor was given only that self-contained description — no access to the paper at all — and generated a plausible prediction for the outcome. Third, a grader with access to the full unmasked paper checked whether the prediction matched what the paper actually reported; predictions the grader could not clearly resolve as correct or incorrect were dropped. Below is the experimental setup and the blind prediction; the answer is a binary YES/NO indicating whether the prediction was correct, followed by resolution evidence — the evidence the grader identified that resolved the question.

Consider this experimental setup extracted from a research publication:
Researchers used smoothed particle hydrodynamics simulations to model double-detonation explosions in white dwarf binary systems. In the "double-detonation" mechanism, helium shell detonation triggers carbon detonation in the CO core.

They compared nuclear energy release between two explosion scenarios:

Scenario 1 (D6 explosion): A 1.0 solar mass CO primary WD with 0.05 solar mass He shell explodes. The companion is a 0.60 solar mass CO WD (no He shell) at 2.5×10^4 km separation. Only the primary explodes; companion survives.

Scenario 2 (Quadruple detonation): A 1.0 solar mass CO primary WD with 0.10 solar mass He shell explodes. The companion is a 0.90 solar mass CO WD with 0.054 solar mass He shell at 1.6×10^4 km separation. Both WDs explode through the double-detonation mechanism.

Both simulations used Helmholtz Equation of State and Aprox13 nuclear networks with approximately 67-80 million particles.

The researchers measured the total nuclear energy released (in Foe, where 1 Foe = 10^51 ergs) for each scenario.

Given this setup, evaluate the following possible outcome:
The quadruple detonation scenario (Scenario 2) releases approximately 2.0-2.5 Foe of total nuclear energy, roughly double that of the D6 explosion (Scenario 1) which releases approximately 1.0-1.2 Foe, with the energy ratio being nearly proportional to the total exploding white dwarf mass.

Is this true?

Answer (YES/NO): NO